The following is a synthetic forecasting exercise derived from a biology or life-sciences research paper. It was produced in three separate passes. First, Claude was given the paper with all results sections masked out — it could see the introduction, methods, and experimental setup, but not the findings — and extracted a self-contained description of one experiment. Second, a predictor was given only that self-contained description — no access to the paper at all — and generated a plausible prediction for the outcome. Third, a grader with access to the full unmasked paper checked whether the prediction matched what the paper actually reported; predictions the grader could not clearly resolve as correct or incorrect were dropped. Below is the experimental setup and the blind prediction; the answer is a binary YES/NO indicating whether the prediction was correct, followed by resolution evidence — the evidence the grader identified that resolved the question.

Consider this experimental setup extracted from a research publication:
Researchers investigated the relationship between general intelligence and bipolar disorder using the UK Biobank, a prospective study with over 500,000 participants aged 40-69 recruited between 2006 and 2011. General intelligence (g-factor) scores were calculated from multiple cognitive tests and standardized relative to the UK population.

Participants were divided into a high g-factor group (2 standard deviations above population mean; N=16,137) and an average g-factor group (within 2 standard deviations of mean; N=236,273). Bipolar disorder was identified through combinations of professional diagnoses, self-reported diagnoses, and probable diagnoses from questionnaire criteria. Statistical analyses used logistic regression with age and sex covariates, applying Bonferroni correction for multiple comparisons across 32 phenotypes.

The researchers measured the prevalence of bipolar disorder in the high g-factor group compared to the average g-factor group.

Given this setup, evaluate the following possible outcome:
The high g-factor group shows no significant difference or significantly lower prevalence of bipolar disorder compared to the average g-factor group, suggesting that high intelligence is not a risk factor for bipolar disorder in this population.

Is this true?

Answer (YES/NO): YES